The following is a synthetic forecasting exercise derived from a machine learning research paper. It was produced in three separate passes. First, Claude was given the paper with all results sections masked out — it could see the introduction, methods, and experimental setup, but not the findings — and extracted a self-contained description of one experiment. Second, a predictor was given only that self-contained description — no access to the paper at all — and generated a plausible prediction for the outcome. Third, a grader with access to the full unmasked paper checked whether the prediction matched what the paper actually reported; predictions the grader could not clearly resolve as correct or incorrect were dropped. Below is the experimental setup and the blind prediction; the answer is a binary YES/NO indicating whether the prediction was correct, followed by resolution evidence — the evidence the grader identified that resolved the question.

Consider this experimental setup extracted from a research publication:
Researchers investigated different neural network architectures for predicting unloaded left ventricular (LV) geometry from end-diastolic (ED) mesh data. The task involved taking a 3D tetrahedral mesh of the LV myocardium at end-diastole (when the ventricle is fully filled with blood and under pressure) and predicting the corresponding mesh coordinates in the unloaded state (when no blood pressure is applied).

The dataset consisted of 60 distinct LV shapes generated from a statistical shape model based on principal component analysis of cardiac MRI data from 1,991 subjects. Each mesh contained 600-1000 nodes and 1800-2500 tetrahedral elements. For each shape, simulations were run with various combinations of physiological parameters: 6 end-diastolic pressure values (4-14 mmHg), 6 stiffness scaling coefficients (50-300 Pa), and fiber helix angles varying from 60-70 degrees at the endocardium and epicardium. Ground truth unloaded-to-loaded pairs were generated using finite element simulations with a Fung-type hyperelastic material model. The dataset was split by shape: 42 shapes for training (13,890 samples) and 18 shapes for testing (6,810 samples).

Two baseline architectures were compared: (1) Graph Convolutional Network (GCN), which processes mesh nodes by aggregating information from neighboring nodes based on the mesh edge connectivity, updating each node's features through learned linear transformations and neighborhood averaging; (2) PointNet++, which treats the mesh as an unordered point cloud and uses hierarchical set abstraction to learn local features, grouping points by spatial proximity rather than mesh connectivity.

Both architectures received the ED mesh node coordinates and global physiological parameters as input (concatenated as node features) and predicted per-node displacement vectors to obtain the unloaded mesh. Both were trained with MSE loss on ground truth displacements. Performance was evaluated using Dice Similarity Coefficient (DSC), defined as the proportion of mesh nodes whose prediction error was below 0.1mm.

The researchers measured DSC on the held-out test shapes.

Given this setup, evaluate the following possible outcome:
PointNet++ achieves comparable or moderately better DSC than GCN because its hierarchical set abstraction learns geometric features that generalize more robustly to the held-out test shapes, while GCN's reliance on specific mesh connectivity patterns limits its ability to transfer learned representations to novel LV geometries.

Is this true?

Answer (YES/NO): NO